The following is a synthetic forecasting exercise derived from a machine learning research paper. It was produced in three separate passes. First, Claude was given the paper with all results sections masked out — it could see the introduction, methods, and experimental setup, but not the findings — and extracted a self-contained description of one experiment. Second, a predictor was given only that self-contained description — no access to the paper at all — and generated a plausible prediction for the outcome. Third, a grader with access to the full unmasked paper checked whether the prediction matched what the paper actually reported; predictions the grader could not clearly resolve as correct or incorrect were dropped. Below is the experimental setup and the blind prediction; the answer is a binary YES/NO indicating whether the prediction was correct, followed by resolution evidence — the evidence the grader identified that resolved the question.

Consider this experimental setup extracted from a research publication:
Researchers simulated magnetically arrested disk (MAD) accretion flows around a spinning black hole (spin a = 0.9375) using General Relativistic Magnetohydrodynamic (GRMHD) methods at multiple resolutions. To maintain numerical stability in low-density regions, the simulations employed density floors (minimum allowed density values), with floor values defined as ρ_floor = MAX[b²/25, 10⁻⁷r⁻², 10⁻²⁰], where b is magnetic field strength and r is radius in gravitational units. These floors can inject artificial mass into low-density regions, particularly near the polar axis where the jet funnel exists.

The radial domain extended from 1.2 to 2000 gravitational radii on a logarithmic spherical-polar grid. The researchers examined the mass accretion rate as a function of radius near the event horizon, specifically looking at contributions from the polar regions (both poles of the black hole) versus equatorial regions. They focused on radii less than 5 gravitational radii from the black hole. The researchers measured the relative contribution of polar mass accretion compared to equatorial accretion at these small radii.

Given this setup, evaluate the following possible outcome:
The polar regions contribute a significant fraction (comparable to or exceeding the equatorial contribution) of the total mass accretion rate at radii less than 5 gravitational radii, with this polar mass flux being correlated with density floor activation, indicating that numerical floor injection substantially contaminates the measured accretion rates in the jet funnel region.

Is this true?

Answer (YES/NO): YES